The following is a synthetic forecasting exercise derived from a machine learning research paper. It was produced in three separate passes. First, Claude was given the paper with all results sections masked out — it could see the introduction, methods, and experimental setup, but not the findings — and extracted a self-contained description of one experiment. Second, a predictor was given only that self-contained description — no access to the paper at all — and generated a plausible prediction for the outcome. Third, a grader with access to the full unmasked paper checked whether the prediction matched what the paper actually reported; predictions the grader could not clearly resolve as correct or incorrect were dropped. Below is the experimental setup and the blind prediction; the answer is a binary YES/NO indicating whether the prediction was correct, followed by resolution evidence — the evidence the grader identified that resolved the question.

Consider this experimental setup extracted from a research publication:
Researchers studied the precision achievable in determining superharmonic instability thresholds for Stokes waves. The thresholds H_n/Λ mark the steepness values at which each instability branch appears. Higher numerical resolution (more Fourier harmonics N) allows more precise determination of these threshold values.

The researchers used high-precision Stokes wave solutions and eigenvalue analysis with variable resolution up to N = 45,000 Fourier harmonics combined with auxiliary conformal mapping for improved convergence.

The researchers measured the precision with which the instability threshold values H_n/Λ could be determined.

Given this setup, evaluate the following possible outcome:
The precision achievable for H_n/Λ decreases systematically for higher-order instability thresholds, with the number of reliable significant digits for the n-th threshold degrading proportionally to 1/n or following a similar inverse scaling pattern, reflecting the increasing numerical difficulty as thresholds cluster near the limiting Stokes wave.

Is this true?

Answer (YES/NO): NO